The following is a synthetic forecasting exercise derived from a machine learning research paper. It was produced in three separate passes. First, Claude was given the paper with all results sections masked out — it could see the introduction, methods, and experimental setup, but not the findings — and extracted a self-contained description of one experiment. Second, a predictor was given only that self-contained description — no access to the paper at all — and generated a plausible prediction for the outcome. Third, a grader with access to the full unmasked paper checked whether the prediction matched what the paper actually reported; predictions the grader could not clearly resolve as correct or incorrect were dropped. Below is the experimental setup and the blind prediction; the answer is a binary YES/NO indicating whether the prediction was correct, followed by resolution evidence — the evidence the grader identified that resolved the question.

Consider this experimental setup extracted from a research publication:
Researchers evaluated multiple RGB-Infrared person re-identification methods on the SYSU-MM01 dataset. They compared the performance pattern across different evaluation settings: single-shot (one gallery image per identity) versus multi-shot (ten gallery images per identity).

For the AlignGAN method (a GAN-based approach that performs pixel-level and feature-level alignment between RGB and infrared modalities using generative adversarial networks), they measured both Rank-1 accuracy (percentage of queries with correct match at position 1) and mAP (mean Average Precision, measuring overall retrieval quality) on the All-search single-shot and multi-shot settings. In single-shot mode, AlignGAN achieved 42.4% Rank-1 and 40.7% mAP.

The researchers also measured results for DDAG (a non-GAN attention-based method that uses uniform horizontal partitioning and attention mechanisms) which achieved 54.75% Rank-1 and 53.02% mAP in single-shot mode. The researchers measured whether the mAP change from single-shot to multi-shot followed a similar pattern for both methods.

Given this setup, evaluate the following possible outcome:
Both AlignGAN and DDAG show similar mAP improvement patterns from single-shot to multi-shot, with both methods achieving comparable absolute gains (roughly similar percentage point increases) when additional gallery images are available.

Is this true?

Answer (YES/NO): NO